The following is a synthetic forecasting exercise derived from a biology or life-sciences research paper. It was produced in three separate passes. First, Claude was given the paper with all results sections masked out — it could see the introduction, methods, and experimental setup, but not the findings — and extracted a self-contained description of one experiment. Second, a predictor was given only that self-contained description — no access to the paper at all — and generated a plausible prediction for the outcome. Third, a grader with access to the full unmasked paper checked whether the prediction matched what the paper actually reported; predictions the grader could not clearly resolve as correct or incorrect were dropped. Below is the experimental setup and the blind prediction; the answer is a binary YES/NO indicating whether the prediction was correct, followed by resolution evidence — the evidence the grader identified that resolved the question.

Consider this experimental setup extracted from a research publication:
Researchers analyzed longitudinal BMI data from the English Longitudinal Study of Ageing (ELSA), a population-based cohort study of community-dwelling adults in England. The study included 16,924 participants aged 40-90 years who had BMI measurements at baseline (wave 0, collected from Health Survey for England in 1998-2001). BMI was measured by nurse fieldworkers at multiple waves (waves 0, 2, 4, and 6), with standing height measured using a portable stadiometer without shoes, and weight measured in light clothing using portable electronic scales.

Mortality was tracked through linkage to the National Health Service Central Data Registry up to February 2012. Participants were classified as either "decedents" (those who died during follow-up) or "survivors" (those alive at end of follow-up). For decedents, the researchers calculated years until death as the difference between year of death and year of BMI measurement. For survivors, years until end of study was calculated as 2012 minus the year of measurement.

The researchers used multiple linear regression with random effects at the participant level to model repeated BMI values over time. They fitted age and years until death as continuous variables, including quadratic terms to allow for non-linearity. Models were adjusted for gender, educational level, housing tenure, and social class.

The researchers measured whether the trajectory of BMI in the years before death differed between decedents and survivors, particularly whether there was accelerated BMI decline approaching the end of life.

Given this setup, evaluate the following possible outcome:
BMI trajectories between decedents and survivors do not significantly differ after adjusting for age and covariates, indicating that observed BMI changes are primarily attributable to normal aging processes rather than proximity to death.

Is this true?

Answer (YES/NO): NO